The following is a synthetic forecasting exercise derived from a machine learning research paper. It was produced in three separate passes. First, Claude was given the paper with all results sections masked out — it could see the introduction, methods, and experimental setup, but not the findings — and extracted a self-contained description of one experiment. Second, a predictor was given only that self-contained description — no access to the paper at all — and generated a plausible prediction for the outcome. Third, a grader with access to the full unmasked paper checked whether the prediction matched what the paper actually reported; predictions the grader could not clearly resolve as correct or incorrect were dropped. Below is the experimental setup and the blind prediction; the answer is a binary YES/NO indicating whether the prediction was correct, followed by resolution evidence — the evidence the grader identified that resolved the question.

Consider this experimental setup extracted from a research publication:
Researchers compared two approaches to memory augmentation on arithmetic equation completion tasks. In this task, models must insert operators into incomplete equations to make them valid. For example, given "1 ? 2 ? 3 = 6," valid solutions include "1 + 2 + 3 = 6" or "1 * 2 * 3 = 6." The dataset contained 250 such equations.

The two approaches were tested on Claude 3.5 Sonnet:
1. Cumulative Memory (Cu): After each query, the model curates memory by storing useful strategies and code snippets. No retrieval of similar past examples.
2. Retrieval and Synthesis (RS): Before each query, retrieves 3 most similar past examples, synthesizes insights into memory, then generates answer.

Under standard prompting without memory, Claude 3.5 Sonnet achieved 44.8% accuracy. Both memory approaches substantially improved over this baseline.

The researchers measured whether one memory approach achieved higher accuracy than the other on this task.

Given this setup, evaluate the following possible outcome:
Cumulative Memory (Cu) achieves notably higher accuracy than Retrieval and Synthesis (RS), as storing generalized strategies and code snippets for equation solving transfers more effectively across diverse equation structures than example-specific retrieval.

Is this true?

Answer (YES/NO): NO